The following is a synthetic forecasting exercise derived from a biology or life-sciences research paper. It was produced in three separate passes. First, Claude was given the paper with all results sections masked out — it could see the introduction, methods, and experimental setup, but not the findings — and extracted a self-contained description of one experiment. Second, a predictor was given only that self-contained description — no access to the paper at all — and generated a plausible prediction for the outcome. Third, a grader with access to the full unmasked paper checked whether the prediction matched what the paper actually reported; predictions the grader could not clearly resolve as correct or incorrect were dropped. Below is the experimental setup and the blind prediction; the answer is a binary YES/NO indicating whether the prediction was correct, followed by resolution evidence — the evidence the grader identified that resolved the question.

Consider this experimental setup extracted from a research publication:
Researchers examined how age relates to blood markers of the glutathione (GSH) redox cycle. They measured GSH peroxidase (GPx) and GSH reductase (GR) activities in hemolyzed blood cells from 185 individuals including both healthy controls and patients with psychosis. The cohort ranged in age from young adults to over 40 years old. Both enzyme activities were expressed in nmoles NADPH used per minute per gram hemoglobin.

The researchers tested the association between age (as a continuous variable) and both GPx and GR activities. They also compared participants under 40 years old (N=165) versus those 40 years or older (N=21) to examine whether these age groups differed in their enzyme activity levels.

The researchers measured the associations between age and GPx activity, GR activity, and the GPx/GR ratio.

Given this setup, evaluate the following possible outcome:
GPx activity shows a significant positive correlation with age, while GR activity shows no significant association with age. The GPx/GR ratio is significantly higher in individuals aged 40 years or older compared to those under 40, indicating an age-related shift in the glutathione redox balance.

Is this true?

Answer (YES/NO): NO